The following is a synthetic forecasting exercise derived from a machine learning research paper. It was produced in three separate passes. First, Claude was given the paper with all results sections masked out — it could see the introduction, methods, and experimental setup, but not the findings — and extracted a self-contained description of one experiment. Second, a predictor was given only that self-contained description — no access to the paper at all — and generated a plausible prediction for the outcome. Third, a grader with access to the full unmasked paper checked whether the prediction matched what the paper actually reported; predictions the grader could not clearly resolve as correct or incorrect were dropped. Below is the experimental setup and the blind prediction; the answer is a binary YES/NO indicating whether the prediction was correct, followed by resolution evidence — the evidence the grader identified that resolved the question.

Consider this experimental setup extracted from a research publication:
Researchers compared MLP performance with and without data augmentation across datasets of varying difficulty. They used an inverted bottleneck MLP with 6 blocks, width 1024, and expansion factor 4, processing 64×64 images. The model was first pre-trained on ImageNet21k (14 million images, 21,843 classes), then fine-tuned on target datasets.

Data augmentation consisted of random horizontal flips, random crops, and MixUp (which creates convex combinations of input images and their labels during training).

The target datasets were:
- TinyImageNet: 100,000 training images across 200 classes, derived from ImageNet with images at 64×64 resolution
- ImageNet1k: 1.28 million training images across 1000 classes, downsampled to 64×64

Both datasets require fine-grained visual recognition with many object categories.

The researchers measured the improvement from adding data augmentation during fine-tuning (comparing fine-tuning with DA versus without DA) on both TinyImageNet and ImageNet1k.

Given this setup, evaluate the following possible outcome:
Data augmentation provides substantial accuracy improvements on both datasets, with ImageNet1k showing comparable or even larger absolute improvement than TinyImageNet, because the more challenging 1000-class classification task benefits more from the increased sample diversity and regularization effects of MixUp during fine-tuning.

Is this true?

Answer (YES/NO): YES